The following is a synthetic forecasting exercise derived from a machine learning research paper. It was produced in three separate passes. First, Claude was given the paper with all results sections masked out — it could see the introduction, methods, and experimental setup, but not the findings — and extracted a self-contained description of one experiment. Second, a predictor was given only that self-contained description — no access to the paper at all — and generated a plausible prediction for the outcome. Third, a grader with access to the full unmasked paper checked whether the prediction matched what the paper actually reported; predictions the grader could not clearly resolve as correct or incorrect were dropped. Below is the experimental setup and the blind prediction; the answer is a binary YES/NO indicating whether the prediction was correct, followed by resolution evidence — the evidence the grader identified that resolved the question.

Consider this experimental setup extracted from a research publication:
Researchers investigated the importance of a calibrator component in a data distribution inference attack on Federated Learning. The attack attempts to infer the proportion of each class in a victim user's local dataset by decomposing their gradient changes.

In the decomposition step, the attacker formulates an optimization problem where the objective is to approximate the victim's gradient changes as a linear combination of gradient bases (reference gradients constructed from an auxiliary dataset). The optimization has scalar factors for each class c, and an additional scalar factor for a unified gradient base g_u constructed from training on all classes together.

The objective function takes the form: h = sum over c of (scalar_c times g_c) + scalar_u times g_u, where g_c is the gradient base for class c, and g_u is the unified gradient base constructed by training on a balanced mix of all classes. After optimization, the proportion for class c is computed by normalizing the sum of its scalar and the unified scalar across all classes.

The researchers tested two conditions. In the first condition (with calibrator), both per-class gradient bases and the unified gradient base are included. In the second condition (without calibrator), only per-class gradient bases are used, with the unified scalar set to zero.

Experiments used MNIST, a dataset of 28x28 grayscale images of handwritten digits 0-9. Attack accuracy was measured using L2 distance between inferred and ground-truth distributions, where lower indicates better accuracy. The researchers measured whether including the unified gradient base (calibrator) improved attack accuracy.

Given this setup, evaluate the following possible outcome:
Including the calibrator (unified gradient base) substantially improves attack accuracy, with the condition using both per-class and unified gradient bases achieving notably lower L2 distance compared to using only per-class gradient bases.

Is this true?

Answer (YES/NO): YES